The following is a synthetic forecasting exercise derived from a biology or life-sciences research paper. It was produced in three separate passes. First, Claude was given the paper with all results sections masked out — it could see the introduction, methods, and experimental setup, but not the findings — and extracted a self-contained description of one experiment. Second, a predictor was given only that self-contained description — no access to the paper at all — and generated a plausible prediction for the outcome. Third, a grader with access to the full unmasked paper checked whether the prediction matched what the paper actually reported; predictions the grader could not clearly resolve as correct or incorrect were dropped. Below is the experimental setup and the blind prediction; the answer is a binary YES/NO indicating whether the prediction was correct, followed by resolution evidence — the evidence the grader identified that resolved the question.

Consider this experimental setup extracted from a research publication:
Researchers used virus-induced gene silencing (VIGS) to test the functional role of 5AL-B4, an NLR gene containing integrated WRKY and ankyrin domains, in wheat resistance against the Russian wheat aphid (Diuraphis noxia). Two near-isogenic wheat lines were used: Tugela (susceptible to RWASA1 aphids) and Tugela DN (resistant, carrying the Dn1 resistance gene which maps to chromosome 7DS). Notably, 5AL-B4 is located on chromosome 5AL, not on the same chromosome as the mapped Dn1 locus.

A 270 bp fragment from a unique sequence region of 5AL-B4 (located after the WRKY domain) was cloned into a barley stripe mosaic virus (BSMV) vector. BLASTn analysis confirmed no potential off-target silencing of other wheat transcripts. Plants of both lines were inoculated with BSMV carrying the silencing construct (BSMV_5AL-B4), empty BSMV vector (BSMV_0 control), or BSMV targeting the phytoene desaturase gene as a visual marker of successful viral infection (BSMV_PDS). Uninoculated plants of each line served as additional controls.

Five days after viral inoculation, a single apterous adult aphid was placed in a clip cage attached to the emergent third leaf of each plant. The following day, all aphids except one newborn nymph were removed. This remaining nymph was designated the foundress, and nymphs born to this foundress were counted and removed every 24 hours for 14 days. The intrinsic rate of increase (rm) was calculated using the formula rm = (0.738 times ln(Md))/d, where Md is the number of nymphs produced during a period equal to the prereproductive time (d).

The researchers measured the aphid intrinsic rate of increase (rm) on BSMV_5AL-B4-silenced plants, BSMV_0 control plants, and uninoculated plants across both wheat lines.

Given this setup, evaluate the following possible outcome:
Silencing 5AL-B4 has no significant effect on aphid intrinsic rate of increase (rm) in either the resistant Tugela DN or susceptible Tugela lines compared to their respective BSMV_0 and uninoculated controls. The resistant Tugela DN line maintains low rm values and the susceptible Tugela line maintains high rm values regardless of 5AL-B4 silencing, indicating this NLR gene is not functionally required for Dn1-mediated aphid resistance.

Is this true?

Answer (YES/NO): NO